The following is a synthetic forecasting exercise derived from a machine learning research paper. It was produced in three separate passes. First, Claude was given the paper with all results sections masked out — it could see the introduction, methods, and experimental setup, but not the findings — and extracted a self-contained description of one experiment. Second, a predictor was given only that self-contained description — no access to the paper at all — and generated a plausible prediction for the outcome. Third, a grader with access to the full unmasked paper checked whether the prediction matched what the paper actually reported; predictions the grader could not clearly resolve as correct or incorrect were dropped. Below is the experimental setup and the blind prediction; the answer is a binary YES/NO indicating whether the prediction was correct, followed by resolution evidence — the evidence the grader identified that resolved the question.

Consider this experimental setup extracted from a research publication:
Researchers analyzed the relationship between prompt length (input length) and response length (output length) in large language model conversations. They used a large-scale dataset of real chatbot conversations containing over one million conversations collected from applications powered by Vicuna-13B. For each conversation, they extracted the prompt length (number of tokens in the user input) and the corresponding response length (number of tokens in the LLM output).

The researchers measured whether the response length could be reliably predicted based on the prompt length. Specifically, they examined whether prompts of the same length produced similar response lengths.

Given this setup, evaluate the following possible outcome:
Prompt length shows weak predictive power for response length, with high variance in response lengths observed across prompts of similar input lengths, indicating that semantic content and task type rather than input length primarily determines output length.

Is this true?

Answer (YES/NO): NO